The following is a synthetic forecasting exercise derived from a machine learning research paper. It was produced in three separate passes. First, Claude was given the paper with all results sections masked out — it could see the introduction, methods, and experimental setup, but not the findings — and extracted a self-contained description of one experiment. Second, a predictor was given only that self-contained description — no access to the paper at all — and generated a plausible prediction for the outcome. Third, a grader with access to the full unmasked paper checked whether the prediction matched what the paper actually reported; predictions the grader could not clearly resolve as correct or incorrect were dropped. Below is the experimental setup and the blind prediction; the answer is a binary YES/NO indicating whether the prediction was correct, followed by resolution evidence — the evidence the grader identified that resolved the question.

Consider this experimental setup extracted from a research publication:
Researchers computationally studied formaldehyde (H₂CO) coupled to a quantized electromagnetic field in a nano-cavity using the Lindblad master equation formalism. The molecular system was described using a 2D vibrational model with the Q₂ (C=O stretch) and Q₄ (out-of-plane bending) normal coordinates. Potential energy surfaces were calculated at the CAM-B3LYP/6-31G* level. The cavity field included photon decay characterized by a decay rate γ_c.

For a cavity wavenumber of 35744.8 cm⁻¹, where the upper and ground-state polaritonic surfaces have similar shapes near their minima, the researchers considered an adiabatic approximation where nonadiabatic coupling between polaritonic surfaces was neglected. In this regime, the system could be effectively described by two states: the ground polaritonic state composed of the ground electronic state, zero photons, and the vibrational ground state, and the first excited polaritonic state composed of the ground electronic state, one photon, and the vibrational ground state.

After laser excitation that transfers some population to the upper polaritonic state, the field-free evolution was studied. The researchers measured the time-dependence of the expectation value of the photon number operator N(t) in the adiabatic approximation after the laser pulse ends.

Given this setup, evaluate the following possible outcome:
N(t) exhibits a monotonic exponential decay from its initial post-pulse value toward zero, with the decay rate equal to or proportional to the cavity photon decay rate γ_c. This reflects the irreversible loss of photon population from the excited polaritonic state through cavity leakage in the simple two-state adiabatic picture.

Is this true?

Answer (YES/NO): YES